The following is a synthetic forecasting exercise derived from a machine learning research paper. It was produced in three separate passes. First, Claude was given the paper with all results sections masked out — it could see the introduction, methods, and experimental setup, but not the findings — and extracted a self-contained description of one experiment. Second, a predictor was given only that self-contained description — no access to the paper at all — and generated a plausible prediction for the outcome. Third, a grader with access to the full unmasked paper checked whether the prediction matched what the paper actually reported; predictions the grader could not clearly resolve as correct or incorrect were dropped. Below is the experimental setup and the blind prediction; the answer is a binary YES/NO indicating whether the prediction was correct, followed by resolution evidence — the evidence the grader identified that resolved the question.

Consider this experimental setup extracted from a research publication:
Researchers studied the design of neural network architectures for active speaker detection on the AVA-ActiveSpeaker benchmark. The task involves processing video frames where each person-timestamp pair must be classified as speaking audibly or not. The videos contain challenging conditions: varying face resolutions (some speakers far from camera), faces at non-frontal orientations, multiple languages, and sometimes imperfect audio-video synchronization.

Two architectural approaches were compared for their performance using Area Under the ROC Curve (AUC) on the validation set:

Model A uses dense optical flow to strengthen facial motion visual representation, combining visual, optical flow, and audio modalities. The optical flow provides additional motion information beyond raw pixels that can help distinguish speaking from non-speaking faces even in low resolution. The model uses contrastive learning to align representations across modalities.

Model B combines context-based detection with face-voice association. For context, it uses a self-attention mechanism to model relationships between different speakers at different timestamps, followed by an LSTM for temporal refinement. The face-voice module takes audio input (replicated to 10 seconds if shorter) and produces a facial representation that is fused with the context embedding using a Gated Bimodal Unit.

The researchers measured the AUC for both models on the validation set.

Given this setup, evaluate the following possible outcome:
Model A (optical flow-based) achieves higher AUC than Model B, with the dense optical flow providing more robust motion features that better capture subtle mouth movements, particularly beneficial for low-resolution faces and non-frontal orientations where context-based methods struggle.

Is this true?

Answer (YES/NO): YES